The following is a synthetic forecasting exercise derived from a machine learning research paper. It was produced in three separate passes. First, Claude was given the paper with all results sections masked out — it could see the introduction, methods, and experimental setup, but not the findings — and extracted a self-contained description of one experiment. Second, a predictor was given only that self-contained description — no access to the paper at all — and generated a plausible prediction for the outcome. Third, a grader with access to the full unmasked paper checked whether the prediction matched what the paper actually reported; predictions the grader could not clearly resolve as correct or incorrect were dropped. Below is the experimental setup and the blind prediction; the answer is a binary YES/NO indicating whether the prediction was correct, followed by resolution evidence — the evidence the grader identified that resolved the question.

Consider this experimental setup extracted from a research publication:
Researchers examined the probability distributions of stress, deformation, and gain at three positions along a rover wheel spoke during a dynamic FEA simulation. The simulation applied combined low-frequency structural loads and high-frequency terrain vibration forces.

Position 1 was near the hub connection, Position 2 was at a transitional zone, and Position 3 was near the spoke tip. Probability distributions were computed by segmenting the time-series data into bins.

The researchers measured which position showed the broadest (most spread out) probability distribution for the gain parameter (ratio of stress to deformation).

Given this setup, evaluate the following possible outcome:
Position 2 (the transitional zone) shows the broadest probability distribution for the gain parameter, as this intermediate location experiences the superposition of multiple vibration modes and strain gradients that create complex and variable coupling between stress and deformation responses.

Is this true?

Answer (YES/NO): NO